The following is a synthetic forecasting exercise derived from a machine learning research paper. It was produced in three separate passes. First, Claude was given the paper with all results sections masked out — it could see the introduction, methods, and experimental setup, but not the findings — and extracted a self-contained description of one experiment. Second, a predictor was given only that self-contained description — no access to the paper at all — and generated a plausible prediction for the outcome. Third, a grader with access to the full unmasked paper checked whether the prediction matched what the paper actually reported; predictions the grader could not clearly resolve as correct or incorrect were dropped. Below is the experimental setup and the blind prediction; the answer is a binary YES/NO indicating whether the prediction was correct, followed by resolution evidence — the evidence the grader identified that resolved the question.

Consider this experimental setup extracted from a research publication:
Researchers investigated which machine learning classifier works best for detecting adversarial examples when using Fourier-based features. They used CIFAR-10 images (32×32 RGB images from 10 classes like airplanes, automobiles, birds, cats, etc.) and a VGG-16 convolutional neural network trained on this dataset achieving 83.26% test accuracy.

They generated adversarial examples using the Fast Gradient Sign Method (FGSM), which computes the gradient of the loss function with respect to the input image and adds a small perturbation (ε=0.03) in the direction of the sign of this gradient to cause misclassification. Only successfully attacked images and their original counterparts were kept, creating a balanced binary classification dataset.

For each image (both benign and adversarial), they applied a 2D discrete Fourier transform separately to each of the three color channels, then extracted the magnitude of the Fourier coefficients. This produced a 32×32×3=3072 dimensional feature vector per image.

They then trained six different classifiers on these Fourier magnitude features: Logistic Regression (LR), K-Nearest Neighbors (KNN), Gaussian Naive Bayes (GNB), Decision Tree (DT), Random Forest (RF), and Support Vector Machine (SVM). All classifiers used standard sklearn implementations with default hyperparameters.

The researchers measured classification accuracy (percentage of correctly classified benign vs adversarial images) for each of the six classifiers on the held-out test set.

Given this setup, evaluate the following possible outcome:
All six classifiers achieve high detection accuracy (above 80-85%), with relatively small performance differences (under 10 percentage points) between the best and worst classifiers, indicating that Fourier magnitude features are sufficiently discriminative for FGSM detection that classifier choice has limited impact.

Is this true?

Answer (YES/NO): NO